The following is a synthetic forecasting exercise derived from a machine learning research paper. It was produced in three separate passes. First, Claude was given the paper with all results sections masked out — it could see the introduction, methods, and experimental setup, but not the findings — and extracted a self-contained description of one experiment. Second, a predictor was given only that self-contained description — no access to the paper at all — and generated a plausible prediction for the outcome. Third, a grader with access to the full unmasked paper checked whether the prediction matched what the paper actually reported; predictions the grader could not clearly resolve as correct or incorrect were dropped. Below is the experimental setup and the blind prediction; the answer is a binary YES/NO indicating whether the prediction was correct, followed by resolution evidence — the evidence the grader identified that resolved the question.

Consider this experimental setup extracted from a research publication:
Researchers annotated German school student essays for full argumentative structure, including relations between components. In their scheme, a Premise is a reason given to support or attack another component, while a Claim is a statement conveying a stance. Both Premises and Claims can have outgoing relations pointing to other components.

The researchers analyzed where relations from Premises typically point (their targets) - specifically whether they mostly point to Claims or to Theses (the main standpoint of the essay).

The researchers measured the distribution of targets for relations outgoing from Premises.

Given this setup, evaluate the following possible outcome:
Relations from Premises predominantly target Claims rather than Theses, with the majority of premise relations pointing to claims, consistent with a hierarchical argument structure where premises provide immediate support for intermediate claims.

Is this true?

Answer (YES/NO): YES